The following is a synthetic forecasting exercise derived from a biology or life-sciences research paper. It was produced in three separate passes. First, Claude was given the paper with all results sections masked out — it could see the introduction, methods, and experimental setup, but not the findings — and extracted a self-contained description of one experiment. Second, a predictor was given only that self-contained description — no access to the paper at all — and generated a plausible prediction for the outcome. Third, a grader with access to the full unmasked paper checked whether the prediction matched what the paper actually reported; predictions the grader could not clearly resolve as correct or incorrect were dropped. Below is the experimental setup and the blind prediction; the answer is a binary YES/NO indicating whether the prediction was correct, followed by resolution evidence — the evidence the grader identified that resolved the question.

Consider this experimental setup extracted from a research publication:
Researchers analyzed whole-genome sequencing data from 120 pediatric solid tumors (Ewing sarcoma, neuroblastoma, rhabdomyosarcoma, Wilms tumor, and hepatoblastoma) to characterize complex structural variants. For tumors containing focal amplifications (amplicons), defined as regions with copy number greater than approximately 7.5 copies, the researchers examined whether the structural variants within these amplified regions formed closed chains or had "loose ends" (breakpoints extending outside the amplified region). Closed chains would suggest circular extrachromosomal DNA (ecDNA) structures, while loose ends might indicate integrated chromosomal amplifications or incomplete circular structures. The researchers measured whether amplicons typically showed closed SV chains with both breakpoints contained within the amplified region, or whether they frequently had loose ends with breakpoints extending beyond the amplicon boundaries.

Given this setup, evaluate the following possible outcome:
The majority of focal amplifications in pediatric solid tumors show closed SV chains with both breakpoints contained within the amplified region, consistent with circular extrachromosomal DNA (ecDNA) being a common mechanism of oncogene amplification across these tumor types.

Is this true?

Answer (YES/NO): YES